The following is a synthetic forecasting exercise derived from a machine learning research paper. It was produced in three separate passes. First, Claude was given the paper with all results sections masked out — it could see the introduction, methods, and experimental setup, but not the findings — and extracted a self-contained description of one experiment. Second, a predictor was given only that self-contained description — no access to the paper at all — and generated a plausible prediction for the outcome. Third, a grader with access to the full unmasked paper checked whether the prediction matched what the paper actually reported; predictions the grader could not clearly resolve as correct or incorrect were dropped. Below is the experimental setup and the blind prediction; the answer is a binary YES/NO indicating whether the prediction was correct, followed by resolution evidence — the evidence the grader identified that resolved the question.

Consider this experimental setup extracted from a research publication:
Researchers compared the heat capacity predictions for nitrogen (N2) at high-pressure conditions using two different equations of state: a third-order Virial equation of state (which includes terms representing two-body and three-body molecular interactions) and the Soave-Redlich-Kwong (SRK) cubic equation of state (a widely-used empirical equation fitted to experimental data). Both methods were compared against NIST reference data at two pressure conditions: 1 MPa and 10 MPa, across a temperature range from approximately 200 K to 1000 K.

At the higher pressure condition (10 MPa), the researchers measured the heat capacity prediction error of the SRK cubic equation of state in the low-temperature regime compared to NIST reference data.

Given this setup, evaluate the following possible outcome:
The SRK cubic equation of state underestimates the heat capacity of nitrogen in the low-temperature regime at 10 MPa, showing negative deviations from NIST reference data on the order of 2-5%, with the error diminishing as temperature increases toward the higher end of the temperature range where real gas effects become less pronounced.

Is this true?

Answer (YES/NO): NO